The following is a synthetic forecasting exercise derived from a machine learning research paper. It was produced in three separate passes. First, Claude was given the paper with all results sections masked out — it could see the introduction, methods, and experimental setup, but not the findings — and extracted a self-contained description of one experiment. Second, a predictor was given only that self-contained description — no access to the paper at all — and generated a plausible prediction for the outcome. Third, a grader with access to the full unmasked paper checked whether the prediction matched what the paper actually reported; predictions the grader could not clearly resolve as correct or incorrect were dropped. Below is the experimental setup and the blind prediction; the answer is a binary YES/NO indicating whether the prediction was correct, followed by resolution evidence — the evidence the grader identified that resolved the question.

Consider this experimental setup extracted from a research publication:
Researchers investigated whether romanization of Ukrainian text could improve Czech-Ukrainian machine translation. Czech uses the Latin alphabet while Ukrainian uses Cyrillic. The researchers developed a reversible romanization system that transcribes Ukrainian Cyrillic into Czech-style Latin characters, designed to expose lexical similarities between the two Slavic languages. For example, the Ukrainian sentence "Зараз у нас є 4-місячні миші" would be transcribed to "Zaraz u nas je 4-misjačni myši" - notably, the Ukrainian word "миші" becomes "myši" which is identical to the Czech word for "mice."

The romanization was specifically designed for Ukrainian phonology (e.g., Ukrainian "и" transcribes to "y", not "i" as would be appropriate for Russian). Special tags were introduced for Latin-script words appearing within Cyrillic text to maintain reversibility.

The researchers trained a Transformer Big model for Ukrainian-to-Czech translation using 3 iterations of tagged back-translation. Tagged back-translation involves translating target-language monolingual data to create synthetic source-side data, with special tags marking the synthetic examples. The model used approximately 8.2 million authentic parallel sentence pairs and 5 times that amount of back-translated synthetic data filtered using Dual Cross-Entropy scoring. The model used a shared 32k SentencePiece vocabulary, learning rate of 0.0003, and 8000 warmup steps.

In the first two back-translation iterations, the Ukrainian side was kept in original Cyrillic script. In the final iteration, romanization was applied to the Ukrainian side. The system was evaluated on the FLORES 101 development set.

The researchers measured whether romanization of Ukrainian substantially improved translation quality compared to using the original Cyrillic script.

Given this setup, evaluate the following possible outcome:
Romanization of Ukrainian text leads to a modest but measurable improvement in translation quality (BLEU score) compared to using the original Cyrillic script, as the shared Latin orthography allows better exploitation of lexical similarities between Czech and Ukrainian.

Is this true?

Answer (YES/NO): NO